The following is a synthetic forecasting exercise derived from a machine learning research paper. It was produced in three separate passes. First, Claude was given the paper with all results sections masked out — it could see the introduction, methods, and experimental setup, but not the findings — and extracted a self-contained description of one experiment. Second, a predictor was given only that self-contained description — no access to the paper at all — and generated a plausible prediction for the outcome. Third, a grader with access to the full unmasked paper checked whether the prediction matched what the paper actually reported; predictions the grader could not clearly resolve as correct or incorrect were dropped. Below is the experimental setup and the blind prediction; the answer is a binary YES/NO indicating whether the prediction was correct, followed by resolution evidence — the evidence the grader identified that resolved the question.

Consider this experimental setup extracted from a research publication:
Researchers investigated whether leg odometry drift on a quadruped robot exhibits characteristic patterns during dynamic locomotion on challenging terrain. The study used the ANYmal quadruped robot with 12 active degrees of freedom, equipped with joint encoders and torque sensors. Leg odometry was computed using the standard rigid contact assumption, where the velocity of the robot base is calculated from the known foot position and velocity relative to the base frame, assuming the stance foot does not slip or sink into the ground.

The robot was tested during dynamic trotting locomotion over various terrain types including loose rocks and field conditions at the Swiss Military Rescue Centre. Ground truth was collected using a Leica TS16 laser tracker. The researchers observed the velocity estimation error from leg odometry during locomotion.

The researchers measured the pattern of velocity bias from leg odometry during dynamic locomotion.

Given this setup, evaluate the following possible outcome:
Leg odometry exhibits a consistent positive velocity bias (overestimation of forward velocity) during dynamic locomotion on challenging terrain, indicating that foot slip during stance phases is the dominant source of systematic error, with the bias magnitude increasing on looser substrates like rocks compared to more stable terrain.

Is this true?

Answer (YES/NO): NO